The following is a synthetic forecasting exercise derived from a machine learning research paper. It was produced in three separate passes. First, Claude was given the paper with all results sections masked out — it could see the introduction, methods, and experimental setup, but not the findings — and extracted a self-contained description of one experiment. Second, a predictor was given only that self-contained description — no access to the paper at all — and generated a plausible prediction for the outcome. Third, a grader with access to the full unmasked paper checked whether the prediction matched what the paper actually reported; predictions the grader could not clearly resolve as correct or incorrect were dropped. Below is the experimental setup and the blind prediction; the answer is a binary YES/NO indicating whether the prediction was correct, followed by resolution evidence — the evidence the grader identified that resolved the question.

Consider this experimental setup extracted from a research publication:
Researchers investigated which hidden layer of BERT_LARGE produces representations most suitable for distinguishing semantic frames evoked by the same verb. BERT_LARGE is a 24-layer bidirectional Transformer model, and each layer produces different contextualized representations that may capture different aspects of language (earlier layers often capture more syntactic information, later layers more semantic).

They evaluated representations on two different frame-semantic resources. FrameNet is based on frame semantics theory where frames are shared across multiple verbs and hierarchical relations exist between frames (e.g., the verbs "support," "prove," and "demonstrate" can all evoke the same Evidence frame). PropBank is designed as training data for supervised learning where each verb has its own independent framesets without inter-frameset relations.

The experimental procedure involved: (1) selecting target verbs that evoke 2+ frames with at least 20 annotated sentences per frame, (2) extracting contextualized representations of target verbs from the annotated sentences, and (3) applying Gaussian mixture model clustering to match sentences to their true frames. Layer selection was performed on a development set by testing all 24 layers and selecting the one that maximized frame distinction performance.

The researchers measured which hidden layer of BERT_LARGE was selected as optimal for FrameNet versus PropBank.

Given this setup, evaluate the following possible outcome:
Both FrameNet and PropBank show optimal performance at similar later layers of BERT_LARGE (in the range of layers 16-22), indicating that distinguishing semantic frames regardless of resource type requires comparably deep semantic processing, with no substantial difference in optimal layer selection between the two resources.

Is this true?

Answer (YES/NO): NO